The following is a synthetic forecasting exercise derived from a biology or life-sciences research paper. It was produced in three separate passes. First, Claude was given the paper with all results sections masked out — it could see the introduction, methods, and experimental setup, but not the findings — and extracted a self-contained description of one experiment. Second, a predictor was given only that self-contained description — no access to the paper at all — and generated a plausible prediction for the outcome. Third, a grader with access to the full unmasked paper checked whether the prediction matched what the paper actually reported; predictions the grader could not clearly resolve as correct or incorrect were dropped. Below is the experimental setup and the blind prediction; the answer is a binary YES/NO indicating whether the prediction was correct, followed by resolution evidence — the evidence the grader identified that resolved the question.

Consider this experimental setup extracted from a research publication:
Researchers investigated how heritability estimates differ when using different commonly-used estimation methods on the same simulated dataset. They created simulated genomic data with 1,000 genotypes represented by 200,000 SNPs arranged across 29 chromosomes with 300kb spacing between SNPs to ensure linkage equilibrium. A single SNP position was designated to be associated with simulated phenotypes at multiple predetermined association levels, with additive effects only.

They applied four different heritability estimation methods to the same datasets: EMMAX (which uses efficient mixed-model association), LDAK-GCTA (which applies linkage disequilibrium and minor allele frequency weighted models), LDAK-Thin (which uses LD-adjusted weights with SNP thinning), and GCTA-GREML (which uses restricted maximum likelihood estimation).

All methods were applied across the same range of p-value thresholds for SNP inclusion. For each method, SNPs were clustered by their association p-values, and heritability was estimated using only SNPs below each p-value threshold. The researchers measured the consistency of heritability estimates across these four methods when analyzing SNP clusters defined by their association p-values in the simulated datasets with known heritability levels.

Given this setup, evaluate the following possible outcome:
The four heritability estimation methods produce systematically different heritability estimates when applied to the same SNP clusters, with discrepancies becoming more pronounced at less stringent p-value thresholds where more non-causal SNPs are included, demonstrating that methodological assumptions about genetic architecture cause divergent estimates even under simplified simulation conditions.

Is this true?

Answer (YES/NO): NO